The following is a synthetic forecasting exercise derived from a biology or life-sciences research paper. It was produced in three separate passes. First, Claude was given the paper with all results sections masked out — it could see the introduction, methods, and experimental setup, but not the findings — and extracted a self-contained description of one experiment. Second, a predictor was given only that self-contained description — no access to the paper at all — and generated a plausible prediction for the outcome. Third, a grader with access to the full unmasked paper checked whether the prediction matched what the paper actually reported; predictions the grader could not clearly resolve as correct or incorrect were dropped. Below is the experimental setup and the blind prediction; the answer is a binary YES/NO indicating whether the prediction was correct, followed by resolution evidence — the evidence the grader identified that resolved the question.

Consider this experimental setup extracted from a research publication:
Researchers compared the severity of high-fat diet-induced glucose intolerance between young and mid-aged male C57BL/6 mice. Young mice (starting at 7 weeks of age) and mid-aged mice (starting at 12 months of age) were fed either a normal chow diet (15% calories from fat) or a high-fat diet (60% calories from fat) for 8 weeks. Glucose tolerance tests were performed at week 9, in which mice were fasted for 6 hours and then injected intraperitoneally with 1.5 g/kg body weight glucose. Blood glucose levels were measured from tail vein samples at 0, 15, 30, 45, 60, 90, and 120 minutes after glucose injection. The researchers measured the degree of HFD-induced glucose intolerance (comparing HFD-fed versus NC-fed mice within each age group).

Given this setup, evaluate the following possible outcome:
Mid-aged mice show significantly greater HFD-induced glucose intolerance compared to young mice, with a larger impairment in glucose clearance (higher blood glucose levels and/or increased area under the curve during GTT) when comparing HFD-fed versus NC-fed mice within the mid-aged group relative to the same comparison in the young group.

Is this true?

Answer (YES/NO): NO